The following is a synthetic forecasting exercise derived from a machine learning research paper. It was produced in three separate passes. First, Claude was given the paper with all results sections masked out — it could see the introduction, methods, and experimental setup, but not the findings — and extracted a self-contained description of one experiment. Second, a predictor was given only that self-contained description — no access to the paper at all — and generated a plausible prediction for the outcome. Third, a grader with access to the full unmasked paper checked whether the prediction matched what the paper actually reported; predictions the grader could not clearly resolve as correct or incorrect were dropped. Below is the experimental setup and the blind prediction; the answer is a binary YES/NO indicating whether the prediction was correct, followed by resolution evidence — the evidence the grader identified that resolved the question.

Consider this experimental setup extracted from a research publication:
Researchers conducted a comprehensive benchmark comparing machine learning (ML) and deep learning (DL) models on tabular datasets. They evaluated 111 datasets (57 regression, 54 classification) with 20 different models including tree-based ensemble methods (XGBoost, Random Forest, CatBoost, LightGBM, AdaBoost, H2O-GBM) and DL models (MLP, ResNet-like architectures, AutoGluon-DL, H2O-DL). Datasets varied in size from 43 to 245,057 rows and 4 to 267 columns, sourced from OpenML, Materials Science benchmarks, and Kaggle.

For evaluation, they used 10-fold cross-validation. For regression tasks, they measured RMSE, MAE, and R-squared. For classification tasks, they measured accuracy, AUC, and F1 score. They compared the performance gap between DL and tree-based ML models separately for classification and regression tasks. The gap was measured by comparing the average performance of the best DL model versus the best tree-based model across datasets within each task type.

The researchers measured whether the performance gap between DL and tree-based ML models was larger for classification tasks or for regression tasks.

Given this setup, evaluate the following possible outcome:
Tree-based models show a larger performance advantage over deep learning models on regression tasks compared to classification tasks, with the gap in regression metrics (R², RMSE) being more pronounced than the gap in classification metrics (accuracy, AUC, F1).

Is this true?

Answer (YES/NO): YES